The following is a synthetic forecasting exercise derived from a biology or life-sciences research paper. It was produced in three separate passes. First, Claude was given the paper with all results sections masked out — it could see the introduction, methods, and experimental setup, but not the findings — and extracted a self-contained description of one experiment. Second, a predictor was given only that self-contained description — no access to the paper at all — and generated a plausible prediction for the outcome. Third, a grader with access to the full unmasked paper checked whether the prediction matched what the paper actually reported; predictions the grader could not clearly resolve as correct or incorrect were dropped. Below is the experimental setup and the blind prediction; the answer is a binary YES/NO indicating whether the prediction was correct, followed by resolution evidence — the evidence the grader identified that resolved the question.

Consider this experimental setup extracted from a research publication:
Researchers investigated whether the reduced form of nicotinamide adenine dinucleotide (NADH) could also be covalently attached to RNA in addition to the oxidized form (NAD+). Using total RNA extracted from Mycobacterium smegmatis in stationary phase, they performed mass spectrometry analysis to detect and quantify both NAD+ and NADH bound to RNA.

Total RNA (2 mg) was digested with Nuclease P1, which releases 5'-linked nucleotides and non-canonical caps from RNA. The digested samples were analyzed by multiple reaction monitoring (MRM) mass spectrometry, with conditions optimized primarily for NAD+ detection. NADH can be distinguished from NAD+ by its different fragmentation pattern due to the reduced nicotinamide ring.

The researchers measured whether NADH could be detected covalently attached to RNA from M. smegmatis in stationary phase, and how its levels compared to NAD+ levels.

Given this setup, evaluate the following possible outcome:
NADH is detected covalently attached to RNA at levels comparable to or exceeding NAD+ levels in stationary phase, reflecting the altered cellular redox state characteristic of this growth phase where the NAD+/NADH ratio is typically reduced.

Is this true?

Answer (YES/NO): NO